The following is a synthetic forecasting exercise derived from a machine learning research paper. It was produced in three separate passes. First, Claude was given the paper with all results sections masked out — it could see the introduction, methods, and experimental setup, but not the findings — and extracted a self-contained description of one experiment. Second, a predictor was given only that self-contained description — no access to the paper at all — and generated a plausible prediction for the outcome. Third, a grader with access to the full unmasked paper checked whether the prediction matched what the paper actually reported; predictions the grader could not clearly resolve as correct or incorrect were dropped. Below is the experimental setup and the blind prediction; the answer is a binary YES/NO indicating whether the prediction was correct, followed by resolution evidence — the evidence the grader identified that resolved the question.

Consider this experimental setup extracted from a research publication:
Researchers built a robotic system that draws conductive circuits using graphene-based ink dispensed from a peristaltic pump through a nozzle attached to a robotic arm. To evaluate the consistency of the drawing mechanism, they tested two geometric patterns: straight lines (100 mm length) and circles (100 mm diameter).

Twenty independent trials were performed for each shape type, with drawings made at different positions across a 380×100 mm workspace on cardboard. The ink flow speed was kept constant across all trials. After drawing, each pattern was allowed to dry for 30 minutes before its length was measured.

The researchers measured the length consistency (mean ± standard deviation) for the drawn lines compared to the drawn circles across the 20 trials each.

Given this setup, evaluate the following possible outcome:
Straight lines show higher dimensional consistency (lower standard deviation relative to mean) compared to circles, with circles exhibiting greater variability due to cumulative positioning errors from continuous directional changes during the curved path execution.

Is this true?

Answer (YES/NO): YES